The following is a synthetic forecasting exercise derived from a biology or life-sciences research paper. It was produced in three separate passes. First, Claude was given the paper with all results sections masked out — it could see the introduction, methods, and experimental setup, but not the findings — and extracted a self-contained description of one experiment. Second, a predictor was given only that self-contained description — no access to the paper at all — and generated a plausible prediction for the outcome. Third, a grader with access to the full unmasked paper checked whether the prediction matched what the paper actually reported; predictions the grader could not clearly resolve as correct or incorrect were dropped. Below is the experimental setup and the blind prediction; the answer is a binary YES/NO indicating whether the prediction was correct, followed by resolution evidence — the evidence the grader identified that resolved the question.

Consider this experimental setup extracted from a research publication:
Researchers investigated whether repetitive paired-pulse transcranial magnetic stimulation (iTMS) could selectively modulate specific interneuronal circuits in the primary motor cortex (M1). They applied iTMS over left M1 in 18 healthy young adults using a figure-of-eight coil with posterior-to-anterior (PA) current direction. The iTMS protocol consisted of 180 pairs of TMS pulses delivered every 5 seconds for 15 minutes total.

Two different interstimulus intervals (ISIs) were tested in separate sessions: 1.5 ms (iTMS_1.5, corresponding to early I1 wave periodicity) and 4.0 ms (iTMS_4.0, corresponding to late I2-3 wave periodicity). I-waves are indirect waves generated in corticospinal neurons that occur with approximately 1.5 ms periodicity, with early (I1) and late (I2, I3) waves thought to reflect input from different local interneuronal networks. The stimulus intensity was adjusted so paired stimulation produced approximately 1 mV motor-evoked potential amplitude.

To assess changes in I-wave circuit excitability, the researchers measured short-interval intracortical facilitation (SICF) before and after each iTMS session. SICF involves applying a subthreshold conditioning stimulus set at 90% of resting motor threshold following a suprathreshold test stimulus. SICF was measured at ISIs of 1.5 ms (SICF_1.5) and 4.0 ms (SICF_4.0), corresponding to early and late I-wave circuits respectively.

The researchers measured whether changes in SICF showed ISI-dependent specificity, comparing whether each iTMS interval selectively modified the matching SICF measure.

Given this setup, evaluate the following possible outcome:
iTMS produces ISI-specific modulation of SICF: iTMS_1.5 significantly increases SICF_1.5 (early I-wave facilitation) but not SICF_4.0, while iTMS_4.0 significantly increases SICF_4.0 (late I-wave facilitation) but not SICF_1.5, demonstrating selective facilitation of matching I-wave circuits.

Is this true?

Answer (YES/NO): NO